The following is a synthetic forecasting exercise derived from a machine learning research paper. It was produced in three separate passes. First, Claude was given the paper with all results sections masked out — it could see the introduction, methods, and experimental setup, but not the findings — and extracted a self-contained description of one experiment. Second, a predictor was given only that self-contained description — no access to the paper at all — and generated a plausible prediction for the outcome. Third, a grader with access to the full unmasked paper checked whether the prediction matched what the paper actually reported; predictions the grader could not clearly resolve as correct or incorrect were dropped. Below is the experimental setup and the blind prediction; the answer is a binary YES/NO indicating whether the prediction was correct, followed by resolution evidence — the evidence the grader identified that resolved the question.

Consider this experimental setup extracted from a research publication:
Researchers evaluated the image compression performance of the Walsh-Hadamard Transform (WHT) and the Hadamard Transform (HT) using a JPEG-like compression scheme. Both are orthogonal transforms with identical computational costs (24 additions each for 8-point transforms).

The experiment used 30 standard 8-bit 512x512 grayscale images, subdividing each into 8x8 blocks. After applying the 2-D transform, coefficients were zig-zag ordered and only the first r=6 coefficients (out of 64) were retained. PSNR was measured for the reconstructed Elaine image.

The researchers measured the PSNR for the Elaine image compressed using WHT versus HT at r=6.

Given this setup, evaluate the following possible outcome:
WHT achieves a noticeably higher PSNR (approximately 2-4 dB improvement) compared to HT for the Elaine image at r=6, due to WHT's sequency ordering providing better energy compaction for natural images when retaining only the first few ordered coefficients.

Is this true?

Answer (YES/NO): YES